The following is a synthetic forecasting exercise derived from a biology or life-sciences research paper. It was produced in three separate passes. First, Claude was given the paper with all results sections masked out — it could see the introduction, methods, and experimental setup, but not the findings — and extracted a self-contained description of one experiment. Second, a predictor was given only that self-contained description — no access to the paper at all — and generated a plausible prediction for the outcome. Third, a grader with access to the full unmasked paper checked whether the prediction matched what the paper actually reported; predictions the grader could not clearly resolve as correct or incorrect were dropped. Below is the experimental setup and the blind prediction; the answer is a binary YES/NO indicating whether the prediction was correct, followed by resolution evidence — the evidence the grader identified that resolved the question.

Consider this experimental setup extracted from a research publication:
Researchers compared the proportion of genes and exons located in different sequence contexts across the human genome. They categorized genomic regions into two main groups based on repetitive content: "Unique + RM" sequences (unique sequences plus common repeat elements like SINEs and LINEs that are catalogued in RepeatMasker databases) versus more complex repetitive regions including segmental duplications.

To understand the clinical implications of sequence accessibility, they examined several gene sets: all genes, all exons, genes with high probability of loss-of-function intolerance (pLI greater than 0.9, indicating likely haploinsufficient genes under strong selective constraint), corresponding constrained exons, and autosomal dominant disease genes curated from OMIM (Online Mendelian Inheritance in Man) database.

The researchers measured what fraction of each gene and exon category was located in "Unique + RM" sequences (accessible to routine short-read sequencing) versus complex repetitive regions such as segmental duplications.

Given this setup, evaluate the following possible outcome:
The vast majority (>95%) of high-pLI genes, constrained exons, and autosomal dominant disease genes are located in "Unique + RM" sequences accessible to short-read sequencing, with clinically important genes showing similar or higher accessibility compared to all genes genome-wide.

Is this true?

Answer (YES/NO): YES